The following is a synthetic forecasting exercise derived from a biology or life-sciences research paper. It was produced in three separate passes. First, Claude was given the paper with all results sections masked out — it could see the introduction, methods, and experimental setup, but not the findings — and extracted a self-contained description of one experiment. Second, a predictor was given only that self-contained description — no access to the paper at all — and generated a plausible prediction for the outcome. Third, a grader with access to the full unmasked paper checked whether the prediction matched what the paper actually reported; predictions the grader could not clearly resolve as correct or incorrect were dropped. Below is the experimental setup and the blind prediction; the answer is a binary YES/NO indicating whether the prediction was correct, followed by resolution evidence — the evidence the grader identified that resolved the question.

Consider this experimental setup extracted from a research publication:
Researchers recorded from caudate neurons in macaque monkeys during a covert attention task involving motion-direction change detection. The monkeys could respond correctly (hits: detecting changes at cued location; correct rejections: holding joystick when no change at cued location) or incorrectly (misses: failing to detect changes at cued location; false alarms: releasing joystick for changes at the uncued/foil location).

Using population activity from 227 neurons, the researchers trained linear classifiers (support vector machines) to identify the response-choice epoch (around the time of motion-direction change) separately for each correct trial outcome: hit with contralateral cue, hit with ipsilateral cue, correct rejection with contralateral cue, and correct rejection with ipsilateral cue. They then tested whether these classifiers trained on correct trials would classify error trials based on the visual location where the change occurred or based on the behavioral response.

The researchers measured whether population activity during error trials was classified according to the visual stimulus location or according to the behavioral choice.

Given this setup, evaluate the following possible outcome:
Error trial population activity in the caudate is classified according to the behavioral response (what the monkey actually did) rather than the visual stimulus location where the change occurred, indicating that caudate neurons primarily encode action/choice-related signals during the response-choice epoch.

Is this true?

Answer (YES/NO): YES